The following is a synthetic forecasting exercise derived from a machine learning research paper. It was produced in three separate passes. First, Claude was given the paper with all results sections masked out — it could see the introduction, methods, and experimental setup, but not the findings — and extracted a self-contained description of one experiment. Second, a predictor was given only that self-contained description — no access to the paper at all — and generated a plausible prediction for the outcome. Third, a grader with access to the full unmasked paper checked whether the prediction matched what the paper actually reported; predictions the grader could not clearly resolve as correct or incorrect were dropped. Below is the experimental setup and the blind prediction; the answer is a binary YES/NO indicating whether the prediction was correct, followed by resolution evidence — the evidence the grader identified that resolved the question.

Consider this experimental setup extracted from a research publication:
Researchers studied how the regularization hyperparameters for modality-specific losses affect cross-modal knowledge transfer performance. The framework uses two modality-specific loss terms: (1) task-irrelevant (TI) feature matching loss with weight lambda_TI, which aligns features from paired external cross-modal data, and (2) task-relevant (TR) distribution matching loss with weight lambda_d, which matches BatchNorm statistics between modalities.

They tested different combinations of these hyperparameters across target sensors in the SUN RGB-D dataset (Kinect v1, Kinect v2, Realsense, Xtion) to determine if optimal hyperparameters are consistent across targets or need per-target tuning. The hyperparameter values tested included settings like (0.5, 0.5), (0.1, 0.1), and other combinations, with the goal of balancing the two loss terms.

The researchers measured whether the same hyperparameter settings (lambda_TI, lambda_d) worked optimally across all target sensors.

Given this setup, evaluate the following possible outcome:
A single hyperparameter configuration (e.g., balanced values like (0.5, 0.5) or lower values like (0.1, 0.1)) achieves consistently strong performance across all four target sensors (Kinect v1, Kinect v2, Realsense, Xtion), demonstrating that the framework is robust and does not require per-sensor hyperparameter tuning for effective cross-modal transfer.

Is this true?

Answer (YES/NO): NO